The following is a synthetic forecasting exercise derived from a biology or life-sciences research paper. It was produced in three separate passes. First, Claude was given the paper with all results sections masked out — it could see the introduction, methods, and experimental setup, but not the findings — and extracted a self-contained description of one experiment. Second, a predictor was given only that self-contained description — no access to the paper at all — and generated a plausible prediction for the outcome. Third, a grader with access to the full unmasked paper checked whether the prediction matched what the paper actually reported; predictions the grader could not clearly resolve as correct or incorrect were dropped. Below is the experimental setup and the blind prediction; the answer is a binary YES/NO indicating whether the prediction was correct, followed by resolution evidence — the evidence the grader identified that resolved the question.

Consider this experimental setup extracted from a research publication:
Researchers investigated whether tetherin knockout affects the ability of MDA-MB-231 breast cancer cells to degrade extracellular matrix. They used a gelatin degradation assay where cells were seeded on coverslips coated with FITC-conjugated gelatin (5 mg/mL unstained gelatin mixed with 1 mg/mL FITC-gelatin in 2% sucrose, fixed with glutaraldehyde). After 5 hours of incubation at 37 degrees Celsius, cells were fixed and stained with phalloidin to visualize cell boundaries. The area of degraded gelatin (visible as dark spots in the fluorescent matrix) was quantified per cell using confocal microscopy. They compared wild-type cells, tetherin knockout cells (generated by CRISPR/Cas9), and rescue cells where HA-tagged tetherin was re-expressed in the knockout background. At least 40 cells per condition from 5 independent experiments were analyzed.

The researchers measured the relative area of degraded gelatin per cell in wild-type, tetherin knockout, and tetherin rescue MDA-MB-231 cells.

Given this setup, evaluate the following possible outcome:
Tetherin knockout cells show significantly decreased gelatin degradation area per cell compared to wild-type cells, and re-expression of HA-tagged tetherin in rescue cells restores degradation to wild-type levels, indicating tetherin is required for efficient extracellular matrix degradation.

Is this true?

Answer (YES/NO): NO